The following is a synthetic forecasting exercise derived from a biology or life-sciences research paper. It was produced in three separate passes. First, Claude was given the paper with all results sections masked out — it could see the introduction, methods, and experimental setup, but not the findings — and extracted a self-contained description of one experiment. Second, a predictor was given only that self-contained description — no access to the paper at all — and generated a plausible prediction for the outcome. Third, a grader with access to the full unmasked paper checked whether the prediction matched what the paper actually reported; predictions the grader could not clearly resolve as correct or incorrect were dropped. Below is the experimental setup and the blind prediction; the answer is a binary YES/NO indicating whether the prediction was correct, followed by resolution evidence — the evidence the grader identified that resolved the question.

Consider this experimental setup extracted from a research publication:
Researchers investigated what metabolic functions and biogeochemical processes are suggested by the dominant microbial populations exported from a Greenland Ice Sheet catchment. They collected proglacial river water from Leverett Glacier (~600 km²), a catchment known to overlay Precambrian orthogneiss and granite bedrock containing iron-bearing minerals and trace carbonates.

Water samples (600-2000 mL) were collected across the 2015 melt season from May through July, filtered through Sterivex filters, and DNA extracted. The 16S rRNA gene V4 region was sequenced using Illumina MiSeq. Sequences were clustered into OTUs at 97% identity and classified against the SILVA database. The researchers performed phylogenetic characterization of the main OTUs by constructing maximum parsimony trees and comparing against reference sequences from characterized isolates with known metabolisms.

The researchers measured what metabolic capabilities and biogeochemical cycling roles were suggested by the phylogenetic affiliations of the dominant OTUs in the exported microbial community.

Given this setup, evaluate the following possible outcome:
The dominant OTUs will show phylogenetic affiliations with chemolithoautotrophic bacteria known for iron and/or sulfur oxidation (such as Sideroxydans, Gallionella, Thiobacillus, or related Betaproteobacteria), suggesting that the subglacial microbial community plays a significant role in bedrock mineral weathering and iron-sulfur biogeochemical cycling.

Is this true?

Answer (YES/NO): YES